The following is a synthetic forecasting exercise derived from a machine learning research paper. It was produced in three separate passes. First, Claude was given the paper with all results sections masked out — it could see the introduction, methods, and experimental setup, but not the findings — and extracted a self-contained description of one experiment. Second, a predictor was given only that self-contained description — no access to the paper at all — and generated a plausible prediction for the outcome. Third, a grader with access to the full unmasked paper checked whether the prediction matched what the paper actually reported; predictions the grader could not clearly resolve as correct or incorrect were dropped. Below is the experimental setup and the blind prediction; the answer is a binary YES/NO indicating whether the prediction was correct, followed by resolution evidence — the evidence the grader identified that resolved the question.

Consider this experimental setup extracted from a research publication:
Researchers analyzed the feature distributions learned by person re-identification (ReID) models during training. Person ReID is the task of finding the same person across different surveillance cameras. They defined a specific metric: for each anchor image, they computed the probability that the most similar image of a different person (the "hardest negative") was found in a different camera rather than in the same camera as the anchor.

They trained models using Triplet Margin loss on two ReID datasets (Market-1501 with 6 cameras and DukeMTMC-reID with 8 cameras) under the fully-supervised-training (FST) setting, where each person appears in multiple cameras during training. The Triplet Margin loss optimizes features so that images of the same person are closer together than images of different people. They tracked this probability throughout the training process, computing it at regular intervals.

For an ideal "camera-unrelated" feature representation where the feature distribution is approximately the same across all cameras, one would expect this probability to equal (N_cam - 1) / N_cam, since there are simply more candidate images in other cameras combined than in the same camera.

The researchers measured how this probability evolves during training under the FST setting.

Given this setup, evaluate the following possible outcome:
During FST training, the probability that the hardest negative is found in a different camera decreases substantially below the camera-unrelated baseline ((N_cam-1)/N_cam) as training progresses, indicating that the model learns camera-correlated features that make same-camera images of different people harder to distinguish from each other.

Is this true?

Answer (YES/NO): NO